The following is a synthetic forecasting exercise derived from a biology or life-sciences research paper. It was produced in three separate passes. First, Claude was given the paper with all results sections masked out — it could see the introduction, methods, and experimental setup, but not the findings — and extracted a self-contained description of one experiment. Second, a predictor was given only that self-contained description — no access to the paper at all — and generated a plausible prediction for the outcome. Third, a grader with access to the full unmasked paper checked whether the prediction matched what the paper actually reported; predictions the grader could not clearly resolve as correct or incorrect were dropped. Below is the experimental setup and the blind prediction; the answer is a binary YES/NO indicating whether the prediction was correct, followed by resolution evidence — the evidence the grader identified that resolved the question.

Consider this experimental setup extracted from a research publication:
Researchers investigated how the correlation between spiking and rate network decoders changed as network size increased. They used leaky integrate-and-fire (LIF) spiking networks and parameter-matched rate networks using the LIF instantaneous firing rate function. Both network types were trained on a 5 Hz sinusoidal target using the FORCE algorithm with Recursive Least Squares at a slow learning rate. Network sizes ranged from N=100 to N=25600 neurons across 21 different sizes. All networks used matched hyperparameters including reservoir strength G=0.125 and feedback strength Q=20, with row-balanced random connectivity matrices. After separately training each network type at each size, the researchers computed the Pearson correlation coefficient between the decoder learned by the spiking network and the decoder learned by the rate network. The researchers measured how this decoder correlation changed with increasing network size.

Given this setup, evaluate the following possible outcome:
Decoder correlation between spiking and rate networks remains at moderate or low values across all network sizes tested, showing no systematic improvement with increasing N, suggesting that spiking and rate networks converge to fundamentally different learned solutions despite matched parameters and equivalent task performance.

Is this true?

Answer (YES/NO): NO